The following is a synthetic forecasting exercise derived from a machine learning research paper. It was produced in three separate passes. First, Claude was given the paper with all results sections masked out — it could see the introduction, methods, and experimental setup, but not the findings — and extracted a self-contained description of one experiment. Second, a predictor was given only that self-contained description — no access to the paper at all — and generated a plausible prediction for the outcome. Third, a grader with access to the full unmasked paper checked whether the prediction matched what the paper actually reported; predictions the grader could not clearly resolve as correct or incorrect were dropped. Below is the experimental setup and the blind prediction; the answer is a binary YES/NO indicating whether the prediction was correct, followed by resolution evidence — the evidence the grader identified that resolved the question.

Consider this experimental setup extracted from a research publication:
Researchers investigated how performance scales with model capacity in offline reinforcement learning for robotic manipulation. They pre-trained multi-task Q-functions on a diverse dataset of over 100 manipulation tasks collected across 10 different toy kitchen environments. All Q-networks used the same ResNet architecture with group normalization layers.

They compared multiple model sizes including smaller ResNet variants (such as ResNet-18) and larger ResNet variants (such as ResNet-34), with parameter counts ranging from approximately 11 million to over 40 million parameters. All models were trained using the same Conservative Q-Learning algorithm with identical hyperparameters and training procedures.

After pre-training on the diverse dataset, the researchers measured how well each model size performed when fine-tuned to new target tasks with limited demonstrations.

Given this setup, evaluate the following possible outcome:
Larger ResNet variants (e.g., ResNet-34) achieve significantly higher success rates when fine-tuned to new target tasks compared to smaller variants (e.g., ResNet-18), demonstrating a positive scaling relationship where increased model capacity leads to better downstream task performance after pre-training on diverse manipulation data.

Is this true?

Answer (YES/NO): YES